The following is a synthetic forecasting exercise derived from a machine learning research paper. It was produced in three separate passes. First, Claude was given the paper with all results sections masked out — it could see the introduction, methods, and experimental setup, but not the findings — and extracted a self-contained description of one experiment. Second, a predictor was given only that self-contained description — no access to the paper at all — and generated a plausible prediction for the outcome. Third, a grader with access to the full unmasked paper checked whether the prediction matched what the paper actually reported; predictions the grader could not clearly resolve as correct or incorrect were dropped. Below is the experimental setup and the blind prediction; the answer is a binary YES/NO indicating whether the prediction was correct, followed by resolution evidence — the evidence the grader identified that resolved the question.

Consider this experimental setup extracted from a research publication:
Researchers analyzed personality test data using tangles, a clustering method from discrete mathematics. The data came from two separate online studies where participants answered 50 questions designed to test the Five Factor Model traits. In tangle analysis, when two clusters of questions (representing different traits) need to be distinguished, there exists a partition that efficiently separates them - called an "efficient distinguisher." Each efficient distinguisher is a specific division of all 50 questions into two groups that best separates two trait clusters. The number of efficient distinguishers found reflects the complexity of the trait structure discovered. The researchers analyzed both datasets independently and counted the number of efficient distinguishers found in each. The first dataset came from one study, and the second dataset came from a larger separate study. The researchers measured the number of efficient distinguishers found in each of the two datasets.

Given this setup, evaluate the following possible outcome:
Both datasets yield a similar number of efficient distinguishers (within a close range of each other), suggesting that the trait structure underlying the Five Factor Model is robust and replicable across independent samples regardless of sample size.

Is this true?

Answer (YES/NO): NO